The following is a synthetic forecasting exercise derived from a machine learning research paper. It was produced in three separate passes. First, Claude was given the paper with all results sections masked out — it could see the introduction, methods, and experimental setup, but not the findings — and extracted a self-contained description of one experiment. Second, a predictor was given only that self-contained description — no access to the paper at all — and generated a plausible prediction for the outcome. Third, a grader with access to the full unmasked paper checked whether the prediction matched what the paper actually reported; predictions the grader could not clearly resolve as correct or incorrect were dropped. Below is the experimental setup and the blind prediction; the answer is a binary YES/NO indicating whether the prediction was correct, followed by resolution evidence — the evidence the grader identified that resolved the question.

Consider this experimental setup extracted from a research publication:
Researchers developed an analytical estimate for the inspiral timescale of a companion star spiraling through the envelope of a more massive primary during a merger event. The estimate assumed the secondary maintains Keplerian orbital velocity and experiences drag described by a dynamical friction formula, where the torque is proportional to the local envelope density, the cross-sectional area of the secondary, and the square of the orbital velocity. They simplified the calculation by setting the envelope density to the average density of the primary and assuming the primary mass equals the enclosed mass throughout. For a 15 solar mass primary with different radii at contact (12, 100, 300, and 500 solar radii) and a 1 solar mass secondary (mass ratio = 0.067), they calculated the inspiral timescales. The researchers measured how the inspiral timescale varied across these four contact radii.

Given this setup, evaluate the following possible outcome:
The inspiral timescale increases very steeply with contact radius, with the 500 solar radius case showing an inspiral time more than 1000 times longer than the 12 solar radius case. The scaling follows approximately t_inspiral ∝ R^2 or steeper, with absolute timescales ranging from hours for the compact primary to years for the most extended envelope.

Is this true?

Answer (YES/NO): NO